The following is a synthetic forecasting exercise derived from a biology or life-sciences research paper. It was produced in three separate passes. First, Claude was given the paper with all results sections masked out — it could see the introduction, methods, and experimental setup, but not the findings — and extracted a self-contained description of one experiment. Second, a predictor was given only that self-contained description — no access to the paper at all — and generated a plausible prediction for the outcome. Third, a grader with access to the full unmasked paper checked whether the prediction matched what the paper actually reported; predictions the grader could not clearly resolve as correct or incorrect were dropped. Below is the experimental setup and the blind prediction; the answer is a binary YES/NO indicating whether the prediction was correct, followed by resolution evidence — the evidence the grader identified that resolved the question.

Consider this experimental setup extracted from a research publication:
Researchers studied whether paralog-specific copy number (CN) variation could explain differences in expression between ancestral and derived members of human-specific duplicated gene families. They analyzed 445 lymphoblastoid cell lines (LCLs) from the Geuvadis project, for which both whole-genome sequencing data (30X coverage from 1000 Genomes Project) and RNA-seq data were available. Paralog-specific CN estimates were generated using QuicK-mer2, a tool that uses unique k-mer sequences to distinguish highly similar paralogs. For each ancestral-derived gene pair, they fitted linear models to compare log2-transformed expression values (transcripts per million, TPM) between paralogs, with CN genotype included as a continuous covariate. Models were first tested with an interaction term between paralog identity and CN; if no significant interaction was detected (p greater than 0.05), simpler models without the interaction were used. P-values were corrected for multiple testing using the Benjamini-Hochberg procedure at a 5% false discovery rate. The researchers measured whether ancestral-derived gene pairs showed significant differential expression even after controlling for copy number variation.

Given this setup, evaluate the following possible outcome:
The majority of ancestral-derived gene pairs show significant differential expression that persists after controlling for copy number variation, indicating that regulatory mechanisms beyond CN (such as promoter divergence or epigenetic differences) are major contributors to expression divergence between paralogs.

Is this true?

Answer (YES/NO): YES